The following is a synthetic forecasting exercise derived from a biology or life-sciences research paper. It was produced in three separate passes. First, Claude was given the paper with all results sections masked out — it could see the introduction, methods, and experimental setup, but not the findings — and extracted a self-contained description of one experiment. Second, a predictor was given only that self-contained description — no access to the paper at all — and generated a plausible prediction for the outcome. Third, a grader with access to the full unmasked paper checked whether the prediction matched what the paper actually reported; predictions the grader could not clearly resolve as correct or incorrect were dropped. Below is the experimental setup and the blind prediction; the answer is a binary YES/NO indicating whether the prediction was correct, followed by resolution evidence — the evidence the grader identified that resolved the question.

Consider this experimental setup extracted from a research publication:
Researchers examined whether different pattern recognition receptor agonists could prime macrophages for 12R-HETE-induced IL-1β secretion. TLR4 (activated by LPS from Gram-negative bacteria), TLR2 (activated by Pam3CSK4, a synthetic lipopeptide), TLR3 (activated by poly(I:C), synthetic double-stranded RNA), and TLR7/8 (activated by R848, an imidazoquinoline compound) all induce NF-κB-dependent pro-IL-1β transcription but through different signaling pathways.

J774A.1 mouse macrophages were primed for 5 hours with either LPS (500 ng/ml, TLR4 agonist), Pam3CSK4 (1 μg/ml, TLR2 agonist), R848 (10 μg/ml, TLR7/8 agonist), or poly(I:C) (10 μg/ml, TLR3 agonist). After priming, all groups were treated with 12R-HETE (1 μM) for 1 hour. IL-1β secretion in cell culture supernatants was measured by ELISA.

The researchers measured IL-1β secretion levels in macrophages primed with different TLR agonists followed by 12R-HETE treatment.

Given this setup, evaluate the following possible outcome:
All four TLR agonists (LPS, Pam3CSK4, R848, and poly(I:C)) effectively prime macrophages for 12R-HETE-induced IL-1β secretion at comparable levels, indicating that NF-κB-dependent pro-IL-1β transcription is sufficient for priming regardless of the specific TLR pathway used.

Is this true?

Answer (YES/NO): NO